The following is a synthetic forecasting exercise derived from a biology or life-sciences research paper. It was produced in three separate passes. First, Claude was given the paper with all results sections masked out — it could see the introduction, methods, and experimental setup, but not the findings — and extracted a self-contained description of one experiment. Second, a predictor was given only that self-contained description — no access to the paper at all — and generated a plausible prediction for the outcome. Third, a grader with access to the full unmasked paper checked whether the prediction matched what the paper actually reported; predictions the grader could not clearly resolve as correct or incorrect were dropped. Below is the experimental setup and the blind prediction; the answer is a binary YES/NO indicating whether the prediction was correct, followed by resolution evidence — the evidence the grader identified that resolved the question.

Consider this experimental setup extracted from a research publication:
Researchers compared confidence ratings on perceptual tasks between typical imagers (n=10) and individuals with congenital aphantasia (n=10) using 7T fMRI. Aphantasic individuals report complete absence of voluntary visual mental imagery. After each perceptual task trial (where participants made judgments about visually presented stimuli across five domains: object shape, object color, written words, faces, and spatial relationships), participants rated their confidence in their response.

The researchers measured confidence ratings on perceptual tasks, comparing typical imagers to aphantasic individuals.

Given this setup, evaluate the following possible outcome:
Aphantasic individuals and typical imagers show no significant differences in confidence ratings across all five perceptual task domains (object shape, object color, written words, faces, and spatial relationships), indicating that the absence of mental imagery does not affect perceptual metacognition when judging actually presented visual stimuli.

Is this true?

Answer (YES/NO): NO